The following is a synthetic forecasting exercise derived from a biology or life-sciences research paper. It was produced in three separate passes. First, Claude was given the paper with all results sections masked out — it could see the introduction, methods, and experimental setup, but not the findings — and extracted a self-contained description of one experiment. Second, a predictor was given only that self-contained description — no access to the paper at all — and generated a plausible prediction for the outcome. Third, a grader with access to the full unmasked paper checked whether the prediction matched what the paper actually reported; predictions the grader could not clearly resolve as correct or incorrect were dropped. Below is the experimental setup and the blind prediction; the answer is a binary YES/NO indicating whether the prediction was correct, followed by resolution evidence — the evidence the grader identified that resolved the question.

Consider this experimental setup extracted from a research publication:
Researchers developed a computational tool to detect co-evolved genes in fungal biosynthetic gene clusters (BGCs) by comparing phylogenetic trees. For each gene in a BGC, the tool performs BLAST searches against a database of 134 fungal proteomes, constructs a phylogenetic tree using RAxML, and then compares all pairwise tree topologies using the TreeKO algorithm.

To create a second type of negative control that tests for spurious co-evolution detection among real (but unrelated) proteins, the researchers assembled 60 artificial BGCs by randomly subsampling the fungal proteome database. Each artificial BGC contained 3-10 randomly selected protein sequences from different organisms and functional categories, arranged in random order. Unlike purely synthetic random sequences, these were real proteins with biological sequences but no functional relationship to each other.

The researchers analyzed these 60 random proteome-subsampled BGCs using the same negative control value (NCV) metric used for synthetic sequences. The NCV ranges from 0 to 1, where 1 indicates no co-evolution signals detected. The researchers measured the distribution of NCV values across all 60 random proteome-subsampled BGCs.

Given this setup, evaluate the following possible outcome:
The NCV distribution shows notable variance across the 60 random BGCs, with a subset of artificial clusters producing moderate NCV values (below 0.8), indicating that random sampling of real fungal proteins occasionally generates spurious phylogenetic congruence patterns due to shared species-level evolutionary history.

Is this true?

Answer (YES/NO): YES